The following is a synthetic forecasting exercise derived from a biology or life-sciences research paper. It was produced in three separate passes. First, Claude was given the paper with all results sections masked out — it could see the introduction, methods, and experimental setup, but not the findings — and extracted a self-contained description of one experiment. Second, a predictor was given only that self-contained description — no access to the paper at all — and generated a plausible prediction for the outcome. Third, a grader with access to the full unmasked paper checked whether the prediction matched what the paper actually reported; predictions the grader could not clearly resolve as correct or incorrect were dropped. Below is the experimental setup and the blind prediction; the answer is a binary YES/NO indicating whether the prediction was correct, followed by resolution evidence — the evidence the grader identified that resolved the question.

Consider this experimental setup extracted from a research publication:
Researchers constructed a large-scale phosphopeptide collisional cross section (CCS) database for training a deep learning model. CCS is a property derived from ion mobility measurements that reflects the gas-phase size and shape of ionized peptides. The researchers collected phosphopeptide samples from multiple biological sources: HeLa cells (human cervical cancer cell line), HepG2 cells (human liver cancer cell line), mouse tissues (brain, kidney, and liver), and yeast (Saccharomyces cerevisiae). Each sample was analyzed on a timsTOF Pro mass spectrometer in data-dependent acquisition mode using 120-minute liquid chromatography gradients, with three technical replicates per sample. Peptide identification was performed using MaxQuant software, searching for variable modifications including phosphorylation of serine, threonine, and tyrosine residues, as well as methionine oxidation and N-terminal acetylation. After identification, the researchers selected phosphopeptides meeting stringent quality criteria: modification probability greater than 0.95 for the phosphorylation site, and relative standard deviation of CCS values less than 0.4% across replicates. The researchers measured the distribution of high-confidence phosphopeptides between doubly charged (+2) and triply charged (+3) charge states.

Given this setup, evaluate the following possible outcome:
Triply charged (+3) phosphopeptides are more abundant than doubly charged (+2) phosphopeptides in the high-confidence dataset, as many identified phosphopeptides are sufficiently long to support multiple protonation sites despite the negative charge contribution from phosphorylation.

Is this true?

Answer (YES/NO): NO